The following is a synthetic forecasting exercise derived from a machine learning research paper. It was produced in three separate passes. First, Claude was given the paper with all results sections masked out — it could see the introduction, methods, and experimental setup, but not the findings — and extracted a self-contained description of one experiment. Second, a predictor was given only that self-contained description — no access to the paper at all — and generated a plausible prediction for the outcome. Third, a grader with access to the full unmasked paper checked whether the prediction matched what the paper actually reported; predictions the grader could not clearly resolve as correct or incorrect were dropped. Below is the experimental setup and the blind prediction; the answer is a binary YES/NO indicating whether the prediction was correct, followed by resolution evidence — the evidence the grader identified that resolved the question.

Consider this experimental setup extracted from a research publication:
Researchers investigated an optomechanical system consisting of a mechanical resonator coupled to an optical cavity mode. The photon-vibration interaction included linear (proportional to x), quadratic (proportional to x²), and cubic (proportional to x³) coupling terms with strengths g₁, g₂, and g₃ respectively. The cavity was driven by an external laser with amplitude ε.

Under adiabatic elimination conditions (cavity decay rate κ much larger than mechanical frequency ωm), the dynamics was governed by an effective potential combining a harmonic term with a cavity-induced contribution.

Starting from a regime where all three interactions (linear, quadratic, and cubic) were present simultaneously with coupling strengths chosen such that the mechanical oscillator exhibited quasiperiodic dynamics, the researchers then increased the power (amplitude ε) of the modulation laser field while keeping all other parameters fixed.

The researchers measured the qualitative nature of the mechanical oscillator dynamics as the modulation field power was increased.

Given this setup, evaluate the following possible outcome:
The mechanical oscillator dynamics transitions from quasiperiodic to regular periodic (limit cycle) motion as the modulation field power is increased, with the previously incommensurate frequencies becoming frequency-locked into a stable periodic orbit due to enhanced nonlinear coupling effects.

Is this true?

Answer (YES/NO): NO